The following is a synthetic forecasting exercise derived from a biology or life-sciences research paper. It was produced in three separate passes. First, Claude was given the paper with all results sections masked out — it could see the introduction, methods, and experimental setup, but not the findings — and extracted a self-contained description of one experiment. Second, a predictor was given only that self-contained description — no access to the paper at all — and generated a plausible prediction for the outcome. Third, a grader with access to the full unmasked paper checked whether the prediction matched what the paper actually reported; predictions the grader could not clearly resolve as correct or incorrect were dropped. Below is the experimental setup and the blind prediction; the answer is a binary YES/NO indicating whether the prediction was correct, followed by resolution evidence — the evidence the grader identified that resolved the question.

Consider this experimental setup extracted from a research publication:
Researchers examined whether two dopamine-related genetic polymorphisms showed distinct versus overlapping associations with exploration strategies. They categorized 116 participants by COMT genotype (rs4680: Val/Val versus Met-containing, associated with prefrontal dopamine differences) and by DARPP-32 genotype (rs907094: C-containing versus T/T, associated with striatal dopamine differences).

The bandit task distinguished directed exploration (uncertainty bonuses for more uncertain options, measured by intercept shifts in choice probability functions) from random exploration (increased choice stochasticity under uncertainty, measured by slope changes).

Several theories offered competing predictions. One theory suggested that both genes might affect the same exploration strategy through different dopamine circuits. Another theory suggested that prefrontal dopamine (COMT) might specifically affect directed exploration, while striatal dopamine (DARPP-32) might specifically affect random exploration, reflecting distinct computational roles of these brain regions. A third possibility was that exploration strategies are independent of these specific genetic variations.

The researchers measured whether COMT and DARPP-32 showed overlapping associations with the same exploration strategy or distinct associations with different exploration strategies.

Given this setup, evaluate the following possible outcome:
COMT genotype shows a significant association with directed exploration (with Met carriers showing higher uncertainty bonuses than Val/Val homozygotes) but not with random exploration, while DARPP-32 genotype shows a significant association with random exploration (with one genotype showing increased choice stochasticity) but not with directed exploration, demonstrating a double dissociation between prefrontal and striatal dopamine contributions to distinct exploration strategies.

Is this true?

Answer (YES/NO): NO